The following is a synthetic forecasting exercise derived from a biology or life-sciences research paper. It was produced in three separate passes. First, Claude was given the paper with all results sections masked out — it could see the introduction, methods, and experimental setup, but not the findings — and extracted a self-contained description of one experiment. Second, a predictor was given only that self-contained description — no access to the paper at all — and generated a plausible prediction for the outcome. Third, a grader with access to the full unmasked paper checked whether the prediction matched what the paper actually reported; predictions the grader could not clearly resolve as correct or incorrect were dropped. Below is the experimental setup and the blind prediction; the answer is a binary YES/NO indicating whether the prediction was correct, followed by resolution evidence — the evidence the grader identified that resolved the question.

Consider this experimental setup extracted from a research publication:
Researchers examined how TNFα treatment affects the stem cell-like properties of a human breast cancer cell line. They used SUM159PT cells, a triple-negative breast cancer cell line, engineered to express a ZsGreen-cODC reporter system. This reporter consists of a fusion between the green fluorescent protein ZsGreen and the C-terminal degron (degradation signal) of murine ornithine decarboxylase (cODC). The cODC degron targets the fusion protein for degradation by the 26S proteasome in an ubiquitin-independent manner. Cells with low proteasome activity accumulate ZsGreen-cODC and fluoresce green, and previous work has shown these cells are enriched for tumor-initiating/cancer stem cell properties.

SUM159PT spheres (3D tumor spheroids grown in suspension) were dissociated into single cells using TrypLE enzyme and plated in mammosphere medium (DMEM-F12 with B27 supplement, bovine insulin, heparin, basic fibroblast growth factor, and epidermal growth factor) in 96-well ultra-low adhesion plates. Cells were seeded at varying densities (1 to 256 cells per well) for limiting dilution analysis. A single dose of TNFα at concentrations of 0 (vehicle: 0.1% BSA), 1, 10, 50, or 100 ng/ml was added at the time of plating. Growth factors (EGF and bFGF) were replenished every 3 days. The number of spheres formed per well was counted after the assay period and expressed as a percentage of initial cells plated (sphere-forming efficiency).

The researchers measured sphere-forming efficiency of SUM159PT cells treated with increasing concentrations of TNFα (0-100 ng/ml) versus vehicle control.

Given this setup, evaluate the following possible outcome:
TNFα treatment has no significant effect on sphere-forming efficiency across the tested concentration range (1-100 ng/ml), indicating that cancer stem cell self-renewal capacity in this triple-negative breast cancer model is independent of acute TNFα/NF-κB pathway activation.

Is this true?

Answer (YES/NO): NO